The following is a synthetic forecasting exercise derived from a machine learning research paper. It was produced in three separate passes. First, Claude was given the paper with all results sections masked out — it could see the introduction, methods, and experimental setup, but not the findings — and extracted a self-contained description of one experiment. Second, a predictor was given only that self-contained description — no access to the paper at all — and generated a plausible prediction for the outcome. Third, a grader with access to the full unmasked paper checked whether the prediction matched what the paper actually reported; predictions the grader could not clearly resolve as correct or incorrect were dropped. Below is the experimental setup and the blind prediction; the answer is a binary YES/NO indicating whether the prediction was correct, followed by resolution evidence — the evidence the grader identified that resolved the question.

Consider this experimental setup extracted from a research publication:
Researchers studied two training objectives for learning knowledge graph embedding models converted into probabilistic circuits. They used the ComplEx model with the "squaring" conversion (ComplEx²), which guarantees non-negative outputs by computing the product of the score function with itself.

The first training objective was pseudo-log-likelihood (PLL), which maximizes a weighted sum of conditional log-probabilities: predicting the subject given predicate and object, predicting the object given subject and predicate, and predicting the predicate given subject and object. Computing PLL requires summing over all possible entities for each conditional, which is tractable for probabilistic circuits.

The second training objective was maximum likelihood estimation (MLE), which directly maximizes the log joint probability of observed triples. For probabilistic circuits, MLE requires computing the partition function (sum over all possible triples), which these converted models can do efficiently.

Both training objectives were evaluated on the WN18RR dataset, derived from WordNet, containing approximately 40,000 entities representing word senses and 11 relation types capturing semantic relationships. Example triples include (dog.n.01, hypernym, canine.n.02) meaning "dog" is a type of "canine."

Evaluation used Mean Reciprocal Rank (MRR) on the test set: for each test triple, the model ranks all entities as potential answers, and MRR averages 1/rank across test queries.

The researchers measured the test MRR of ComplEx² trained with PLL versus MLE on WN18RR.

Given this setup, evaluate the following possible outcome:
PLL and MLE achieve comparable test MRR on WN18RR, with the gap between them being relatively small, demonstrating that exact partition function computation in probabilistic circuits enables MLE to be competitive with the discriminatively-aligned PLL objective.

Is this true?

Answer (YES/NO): NO